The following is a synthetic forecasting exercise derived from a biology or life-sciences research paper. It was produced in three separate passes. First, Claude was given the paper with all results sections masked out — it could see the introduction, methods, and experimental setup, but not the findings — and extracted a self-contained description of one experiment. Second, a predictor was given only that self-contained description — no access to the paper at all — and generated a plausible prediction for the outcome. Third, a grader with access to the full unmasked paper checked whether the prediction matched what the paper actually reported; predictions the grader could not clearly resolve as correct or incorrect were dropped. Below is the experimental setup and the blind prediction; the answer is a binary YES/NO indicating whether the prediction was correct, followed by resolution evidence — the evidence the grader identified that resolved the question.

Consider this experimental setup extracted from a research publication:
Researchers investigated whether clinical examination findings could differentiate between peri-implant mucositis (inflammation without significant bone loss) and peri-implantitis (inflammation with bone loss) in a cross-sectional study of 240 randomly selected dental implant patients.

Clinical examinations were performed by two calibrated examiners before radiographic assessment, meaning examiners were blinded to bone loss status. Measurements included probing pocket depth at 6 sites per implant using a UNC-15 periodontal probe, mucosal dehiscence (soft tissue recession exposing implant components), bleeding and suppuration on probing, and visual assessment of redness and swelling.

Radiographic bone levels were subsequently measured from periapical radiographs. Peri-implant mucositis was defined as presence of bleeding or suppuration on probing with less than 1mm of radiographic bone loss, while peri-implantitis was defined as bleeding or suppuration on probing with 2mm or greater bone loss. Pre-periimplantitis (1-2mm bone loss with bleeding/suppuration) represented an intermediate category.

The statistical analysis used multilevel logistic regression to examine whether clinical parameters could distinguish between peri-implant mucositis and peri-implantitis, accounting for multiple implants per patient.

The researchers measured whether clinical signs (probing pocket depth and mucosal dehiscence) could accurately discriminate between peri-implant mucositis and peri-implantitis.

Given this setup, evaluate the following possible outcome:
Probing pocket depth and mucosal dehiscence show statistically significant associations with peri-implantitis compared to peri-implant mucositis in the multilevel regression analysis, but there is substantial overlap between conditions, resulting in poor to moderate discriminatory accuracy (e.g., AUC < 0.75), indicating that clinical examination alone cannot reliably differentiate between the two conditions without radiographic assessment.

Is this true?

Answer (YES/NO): NO